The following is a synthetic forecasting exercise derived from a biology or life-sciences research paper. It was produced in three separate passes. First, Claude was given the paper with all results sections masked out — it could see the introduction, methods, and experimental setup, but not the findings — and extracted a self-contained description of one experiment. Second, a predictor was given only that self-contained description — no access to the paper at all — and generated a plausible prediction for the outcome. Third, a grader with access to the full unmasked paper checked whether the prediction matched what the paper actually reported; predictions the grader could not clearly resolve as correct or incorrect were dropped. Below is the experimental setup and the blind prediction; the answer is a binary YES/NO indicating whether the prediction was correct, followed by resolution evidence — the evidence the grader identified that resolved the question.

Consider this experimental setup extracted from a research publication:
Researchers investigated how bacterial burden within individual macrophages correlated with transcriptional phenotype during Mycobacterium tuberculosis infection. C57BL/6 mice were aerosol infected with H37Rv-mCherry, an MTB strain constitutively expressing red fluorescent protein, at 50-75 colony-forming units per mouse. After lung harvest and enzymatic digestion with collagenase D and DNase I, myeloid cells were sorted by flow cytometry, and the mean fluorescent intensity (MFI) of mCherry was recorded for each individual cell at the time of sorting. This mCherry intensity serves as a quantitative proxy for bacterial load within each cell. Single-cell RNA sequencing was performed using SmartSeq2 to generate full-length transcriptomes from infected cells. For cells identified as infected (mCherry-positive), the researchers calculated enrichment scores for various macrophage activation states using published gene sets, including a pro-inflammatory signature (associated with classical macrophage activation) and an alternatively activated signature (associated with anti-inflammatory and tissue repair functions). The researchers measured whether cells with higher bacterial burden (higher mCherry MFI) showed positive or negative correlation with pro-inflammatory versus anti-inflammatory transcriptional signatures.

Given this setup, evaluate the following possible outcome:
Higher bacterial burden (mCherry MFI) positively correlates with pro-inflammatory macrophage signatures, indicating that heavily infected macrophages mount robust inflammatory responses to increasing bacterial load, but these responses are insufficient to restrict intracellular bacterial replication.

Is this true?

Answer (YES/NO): NO